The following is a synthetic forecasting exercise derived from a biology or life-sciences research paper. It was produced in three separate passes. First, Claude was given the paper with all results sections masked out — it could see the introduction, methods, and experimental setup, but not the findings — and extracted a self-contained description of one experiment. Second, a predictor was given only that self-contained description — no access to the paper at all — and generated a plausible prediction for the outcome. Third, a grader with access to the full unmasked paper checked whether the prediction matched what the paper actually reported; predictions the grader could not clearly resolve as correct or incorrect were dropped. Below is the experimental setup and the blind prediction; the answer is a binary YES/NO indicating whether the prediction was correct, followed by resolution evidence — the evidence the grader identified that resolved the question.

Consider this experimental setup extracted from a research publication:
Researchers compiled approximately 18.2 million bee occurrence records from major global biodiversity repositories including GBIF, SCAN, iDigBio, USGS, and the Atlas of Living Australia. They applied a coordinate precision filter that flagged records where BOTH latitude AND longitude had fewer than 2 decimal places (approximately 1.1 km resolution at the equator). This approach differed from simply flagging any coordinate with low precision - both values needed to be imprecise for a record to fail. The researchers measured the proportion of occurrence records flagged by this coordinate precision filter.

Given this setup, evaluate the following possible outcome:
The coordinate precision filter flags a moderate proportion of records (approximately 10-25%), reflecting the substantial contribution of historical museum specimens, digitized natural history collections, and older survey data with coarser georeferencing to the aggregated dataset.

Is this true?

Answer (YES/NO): YES